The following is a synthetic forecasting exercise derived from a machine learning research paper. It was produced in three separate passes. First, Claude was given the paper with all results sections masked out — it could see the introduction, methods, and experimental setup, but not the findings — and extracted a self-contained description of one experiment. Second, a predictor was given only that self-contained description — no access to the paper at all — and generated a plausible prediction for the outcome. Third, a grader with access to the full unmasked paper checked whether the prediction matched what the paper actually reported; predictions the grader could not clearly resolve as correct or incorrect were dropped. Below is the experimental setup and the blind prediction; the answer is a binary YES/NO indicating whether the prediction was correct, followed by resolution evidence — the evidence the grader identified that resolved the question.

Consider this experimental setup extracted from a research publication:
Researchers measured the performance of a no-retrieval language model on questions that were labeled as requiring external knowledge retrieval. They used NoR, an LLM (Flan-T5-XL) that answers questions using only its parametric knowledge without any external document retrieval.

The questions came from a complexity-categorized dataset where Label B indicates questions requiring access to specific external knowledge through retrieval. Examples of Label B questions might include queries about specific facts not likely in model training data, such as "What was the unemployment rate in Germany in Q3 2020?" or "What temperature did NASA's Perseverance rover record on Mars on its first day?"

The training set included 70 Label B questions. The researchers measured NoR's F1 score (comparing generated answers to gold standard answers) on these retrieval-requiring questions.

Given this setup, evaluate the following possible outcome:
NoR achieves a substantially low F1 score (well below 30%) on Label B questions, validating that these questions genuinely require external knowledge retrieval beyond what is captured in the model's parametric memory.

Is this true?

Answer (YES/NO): YES